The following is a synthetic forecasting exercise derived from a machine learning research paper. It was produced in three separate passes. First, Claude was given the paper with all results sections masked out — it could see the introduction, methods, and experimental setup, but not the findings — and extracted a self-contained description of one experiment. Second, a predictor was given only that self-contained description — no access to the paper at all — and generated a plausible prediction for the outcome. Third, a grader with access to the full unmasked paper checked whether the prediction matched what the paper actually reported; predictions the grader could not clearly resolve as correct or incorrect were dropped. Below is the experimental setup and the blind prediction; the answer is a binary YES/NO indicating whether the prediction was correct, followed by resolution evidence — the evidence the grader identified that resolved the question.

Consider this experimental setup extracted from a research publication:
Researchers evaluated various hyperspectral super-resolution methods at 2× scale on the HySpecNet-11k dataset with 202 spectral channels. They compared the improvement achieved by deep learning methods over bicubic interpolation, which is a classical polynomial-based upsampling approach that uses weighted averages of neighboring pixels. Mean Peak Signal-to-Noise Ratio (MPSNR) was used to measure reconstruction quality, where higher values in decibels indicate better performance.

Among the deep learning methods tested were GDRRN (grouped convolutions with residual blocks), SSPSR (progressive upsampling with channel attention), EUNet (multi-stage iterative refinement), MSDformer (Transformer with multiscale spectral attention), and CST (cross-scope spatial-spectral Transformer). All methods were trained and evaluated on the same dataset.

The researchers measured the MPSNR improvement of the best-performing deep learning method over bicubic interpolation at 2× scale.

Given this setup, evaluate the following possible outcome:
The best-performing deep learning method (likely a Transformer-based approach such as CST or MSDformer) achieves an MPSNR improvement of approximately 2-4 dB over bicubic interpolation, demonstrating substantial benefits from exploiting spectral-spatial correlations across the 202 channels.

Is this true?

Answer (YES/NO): YES